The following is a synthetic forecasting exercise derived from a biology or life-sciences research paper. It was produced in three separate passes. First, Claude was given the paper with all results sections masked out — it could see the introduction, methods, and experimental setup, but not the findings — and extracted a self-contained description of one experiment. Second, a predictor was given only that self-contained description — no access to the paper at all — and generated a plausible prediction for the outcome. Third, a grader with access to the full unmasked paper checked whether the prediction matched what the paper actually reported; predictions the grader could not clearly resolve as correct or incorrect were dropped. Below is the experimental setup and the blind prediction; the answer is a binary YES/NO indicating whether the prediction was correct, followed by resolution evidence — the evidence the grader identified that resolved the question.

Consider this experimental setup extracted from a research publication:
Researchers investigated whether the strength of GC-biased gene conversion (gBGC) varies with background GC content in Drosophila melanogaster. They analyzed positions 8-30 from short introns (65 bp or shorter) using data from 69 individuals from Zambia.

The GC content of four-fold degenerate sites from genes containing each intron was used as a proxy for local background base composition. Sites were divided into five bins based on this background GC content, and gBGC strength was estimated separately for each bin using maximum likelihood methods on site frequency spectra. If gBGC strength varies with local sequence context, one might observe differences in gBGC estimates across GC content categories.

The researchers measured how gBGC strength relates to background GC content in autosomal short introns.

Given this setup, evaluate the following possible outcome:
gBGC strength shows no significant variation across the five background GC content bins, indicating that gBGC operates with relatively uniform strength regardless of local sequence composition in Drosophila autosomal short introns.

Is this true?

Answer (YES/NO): NO